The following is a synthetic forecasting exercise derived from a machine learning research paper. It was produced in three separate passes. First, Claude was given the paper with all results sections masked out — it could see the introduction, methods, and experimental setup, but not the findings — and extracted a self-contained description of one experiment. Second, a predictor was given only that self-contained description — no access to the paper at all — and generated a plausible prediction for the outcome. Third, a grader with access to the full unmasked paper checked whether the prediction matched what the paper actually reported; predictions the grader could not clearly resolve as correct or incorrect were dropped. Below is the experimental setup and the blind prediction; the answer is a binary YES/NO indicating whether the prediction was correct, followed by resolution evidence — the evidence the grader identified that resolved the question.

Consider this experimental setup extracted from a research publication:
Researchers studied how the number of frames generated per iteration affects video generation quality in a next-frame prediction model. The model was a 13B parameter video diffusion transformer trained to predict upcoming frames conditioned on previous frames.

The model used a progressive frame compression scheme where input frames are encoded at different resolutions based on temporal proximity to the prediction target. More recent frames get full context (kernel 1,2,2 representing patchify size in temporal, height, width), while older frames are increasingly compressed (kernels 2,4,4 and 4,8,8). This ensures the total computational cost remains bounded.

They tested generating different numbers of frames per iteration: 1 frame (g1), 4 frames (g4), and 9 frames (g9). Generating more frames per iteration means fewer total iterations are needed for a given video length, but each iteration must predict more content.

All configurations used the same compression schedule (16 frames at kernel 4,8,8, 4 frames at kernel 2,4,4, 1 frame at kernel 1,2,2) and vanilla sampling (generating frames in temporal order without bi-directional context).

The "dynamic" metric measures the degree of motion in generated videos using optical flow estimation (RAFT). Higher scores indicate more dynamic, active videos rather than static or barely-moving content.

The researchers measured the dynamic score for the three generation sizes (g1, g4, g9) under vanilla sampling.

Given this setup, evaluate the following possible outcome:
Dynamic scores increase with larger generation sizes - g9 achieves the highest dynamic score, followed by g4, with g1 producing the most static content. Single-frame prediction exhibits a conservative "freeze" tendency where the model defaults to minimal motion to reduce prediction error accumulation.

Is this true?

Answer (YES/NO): NO